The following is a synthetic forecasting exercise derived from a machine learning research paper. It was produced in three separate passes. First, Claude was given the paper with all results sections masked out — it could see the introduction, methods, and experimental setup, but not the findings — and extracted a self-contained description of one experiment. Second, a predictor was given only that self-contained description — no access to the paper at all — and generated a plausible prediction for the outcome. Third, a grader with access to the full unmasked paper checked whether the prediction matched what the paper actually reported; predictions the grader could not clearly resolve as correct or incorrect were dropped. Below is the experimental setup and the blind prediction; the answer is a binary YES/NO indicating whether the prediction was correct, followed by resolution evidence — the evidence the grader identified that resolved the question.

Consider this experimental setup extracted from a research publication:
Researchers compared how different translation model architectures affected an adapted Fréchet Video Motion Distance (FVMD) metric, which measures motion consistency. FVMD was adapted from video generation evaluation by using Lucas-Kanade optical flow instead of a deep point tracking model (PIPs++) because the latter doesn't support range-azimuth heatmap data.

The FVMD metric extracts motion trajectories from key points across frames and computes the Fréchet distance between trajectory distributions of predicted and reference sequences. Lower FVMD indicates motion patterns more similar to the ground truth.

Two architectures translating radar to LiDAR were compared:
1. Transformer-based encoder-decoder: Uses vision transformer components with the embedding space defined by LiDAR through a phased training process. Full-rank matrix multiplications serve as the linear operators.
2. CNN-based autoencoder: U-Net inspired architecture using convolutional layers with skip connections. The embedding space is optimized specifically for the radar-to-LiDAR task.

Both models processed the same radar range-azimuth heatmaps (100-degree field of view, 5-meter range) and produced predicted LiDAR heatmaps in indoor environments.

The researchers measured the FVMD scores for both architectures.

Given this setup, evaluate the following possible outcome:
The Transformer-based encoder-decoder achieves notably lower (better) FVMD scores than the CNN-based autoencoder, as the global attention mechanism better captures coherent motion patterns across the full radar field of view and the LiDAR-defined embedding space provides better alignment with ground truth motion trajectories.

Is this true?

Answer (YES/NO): NO